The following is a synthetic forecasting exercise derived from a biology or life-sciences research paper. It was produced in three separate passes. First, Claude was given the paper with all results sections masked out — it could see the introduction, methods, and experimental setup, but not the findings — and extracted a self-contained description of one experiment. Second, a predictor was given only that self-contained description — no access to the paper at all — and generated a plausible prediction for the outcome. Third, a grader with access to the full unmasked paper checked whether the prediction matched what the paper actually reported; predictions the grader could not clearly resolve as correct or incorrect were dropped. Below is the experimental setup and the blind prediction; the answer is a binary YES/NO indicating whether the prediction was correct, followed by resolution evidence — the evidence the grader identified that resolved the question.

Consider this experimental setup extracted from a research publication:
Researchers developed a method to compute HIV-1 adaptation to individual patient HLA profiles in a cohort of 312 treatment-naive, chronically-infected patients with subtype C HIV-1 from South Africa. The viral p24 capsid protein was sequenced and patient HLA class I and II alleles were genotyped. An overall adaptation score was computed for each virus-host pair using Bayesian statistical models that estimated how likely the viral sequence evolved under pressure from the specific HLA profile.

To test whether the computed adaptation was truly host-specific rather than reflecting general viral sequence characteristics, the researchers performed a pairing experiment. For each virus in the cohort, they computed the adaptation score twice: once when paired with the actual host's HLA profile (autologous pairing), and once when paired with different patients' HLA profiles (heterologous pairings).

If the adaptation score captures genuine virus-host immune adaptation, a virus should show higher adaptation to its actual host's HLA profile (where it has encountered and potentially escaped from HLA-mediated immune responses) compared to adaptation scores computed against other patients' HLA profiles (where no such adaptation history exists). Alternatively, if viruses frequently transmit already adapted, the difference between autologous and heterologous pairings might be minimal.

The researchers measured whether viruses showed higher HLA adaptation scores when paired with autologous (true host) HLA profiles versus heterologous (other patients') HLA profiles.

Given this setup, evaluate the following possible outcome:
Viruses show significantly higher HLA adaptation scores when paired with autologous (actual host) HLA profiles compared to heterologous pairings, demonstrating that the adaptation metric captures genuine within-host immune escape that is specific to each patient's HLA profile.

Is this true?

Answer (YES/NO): YES